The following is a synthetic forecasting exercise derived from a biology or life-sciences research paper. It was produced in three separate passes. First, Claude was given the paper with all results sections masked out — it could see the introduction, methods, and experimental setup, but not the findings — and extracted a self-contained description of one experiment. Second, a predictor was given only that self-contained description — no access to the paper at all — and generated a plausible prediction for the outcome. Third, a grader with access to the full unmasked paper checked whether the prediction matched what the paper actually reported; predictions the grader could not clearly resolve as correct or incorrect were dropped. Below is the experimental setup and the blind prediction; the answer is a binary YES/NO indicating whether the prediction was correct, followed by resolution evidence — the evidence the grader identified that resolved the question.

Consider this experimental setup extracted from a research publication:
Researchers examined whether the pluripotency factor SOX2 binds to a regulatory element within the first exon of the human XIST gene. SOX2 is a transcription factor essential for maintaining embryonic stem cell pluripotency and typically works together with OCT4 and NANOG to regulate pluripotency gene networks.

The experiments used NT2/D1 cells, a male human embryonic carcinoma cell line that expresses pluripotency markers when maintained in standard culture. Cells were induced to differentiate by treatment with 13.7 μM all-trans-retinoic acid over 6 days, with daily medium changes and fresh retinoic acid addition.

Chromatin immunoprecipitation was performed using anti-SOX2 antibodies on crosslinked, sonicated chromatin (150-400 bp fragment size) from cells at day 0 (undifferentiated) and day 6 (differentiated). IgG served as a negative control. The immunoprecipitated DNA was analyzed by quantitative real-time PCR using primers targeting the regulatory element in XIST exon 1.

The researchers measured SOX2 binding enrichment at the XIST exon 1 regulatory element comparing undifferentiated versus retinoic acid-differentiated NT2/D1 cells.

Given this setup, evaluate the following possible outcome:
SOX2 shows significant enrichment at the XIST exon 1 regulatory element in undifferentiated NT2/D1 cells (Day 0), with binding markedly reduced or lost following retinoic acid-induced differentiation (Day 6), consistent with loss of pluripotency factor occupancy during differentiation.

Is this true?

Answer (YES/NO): YES